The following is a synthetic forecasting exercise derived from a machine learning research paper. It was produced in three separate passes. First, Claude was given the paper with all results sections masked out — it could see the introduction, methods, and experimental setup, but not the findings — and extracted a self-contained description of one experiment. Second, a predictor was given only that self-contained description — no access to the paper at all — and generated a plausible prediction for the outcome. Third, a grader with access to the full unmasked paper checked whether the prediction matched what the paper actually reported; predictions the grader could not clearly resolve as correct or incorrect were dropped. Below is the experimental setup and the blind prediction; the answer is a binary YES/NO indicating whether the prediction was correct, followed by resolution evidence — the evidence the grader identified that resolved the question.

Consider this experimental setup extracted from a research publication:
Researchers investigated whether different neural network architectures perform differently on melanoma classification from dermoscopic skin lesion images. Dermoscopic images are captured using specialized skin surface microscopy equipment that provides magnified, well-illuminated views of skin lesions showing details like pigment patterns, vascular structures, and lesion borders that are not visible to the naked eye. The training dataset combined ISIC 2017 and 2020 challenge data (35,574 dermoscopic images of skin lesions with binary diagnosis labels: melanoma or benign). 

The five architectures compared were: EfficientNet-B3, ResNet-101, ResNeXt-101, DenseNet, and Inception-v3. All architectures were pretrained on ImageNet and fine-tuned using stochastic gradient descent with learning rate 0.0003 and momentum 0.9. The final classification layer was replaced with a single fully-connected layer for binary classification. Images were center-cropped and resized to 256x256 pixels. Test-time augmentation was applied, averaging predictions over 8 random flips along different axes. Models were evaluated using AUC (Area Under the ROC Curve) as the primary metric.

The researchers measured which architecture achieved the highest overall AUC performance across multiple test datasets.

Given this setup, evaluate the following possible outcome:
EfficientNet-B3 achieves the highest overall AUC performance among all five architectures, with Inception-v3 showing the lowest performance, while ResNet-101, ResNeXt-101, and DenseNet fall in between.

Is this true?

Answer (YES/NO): NO